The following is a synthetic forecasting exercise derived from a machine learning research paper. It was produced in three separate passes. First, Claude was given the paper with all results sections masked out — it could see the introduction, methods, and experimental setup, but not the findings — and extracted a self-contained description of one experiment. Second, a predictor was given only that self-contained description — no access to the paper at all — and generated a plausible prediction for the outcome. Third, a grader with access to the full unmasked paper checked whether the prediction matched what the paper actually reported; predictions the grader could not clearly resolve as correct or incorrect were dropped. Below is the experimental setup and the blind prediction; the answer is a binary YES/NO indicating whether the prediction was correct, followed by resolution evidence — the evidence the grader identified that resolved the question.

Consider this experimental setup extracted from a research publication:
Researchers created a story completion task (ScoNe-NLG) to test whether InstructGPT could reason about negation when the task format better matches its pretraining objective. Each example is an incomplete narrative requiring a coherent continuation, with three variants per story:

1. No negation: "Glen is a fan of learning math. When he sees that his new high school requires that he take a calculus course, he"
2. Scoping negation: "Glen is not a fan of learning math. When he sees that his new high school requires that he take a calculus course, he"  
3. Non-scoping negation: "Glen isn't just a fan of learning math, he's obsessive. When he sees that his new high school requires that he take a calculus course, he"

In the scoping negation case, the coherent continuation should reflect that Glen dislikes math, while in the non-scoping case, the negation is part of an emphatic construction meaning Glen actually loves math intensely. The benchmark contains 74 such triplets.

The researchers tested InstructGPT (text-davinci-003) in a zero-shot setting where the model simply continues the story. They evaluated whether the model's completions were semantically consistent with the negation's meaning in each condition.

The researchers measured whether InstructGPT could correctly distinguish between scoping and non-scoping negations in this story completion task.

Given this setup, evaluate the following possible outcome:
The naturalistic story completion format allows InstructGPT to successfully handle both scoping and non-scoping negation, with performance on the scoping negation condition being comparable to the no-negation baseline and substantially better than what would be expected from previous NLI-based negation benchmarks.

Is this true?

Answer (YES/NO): YES